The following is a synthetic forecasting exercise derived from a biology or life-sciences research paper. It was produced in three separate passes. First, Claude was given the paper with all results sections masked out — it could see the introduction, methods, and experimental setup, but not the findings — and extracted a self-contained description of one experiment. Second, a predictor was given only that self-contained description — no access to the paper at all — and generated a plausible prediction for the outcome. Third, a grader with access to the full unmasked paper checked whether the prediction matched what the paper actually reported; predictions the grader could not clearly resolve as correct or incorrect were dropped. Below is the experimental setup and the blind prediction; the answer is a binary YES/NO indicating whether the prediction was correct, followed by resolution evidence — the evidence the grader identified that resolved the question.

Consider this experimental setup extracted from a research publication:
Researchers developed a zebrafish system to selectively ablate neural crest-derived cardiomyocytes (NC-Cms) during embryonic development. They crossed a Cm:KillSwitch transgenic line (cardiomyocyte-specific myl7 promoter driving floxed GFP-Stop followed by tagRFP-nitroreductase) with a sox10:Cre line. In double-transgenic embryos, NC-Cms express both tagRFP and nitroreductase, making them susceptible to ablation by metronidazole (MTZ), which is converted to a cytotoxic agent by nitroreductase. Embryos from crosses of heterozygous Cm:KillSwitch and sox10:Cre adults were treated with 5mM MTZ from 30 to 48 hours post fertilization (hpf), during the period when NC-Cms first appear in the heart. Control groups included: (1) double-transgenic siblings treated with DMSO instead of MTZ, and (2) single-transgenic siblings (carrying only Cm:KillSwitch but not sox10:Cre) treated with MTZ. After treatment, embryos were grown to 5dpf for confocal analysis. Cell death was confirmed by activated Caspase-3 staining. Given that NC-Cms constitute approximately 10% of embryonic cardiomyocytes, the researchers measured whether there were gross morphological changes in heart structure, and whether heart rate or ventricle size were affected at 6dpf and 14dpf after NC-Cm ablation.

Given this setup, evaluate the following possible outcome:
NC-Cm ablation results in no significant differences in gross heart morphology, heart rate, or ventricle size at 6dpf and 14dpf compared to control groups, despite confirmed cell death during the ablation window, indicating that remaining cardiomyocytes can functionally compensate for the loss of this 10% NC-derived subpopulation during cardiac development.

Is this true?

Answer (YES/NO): YES